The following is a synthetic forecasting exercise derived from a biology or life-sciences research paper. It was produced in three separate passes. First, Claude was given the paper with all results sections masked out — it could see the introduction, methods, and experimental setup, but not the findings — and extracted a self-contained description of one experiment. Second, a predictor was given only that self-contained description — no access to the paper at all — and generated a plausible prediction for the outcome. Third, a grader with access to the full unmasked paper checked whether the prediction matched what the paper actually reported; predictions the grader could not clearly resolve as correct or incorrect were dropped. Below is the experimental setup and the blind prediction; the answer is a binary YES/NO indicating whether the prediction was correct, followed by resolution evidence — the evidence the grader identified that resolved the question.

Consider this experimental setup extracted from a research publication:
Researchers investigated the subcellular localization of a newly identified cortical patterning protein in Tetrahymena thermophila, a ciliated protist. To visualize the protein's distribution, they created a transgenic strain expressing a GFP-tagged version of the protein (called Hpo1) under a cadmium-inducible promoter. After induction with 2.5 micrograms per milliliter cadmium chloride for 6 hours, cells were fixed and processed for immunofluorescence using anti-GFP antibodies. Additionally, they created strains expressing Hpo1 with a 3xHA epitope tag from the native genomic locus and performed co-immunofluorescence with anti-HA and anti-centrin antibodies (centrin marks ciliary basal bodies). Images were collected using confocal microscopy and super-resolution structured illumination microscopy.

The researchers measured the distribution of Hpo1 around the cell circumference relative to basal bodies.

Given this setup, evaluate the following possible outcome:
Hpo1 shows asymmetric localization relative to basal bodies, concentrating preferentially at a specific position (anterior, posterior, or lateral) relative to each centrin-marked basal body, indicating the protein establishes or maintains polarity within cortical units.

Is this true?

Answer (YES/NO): NO